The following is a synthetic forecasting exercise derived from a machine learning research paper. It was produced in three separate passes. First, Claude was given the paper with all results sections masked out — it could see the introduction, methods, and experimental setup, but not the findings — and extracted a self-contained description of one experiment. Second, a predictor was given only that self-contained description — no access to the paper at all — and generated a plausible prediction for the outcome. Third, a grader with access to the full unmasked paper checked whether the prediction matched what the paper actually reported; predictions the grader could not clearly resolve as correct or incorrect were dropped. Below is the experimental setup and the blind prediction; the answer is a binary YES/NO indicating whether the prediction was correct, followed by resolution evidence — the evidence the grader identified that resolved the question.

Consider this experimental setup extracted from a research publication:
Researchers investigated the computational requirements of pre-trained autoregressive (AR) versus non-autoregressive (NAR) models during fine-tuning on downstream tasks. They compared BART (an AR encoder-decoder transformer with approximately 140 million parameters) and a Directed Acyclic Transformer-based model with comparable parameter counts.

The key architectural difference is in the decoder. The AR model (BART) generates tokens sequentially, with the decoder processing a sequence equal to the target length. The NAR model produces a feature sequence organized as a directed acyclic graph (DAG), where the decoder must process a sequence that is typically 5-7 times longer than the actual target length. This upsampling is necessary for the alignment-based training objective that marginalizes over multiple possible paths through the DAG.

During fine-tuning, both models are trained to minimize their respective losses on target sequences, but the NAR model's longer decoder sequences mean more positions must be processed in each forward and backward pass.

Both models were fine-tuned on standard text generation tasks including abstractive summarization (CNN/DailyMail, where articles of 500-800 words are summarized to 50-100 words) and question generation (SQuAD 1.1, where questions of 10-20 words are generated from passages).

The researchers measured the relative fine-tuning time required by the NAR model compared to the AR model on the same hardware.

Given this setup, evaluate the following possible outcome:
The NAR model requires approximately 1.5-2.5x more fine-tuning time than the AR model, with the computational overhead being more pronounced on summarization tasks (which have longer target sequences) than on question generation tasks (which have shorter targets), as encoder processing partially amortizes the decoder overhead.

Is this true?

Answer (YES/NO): NO